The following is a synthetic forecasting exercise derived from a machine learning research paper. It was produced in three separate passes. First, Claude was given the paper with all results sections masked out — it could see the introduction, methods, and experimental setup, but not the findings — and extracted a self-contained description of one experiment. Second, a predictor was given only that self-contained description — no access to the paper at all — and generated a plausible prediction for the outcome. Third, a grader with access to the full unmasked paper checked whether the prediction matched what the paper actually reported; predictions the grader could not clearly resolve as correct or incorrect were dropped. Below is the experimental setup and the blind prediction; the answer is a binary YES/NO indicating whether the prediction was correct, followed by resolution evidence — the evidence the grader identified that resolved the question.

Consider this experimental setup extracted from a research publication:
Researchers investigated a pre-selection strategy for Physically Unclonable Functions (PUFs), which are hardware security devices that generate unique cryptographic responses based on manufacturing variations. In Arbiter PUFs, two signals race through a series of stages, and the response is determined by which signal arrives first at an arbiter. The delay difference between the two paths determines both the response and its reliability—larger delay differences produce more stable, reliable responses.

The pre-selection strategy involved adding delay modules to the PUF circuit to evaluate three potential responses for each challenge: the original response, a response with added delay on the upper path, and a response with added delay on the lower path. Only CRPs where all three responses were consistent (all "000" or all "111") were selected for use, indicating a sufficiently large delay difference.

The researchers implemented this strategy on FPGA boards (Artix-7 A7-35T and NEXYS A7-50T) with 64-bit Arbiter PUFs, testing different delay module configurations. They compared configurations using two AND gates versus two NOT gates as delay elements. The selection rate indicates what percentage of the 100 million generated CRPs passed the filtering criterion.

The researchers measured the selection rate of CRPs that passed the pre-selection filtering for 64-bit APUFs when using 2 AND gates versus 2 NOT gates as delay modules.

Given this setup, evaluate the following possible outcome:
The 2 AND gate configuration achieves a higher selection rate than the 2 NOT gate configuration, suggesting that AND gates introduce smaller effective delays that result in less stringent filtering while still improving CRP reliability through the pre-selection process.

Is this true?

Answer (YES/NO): YES